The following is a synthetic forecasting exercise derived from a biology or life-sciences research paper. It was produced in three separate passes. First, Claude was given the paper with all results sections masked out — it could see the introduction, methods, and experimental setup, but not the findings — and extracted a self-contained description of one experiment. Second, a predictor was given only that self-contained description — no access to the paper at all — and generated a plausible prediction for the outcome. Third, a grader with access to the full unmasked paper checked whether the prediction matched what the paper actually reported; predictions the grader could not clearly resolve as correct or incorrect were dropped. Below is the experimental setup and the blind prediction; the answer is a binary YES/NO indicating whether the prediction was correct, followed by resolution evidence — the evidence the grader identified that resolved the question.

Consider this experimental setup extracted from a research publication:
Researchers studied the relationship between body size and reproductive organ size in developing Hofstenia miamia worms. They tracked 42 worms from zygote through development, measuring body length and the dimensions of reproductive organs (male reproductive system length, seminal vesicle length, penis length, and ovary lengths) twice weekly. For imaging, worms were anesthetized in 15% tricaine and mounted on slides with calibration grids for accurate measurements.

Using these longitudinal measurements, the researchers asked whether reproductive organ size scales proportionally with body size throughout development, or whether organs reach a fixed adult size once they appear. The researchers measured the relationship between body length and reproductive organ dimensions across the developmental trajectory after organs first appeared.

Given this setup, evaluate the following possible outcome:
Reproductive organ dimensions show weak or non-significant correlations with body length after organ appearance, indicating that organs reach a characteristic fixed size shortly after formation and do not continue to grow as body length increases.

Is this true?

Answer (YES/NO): NO